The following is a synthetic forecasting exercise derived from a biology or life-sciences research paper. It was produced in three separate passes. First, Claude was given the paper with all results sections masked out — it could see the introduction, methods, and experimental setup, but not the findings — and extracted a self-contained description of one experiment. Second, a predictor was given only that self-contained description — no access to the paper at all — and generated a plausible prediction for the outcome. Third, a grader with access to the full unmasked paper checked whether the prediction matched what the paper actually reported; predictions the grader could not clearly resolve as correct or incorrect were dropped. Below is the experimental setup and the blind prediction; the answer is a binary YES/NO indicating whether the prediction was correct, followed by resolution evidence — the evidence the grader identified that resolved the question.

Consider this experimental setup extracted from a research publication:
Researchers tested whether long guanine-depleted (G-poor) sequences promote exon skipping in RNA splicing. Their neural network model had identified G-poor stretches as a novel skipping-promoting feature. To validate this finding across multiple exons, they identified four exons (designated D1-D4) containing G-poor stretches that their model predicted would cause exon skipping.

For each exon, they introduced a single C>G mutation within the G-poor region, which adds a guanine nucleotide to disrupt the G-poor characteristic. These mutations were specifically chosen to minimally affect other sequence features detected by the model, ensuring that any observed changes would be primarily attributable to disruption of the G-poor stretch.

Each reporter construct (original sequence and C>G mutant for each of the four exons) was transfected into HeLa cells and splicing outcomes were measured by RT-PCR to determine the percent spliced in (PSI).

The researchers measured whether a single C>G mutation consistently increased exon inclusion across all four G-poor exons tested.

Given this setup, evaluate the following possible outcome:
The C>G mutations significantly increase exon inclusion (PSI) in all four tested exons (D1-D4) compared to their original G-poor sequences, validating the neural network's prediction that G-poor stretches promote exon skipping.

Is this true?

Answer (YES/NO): YES